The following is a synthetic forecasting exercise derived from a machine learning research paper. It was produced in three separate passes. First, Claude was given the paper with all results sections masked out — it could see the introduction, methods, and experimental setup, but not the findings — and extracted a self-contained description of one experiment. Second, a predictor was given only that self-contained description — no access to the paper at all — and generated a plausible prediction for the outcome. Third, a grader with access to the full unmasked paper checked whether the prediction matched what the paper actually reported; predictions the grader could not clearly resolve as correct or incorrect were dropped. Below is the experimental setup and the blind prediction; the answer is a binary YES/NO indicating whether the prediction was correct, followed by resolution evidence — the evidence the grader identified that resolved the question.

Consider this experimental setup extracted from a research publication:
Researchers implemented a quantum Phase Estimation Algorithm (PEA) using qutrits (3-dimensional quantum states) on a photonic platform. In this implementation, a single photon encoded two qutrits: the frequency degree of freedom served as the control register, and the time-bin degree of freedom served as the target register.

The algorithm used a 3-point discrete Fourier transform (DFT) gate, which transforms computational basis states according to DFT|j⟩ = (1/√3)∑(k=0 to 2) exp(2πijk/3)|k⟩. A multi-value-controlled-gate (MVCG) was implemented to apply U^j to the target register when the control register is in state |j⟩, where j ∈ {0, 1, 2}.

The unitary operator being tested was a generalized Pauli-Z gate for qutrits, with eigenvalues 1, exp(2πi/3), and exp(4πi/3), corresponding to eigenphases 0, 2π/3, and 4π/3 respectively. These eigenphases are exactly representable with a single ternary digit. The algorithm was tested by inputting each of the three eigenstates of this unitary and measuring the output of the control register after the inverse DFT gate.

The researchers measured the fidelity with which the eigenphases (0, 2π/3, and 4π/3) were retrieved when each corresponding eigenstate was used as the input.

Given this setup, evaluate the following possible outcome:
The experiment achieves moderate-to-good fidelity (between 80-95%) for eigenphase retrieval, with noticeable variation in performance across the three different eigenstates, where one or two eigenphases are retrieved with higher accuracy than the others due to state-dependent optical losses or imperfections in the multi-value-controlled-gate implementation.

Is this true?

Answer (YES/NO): NO